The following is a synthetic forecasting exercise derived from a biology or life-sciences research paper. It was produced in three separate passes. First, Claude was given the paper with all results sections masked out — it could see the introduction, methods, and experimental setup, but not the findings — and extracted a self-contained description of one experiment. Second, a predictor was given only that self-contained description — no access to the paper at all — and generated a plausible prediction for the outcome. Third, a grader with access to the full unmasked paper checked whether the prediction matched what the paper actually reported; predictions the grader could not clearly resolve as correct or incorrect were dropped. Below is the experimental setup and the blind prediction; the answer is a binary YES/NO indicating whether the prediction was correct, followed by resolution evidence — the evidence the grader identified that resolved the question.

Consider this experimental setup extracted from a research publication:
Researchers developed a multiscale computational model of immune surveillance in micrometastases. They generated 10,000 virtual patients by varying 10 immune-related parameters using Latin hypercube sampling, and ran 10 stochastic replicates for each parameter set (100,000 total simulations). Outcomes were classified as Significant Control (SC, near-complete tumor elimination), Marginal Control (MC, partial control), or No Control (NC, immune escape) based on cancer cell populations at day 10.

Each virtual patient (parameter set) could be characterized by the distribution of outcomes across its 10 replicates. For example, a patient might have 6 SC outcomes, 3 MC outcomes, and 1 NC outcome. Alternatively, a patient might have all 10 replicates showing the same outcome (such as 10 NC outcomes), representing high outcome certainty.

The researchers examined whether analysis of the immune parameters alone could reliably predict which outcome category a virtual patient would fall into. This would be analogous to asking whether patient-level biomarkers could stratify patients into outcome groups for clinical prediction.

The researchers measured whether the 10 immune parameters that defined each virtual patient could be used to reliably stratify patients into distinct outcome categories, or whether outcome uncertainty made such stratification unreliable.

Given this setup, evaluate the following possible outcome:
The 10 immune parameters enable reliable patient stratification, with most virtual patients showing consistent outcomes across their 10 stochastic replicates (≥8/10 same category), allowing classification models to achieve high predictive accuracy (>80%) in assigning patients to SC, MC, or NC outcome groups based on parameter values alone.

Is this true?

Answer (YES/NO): NO